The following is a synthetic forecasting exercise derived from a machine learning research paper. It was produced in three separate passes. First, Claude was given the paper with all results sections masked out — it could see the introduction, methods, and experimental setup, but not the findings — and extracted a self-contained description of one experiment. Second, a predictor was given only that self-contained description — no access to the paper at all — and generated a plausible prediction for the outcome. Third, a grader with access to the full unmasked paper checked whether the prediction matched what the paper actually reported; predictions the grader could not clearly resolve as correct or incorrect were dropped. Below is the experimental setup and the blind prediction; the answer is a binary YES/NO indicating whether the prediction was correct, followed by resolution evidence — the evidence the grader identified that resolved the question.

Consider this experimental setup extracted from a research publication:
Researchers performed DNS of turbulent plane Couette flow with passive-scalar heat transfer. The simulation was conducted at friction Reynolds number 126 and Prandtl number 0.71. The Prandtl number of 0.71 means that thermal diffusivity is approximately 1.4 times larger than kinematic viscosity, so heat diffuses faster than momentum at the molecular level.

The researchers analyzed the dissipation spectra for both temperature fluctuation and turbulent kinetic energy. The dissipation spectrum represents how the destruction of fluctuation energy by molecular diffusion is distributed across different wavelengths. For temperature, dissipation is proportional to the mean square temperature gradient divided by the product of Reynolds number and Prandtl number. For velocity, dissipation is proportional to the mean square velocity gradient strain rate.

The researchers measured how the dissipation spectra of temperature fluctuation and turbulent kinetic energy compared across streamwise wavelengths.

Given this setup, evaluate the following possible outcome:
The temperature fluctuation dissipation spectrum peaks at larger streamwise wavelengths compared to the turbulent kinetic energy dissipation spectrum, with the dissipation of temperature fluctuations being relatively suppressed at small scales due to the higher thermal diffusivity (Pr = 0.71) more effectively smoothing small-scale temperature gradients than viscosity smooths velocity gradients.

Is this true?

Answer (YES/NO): NO